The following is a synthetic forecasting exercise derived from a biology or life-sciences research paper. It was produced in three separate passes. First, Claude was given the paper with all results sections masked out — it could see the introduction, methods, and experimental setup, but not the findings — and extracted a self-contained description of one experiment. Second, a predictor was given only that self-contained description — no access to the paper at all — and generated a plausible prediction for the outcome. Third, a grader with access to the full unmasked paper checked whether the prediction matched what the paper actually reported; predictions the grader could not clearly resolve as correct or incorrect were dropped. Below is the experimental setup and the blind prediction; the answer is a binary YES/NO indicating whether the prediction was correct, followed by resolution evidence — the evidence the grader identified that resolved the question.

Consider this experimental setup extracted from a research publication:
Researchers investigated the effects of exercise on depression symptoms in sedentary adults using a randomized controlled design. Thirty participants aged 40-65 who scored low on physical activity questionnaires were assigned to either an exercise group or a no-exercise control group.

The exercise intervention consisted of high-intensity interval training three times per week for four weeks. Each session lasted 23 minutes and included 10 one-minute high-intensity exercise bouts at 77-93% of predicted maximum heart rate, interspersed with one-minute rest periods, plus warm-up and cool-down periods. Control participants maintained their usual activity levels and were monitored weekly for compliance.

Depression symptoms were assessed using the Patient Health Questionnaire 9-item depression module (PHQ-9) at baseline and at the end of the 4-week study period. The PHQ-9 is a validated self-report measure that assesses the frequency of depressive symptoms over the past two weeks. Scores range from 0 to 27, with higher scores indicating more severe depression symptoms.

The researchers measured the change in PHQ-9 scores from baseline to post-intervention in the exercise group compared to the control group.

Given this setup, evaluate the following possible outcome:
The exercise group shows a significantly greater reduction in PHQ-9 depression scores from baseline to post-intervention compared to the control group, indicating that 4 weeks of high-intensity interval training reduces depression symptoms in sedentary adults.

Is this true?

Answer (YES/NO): NO